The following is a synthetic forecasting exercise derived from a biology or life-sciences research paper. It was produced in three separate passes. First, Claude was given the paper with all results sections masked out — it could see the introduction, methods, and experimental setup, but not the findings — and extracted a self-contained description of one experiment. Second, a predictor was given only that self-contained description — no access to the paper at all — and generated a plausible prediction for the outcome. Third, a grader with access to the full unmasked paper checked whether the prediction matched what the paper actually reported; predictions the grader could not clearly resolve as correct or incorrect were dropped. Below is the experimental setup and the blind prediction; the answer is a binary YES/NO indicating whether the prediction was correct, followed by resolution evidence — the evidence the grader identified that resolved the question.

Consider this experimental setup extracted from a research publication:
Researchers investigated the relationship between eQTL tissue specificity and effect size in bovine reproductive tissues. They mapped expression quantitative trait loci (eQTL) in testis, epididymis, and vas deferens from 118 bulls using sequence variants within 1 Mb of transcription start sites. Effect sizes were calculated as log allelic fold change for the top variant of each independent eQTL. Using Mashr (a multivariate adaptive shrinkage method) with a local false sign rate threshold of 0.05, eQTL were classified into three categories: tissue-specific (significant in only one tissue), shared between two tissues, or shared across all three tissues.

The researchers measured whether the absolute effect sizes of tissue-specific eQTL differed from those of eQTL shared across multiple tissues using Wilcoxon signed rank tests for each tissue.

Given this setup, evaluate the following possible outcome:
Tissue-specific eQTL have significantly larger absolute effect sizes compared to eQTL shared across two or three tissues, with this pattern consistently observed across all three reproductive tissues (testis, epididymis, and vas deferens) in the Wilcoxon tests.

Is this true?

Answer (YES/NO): NO